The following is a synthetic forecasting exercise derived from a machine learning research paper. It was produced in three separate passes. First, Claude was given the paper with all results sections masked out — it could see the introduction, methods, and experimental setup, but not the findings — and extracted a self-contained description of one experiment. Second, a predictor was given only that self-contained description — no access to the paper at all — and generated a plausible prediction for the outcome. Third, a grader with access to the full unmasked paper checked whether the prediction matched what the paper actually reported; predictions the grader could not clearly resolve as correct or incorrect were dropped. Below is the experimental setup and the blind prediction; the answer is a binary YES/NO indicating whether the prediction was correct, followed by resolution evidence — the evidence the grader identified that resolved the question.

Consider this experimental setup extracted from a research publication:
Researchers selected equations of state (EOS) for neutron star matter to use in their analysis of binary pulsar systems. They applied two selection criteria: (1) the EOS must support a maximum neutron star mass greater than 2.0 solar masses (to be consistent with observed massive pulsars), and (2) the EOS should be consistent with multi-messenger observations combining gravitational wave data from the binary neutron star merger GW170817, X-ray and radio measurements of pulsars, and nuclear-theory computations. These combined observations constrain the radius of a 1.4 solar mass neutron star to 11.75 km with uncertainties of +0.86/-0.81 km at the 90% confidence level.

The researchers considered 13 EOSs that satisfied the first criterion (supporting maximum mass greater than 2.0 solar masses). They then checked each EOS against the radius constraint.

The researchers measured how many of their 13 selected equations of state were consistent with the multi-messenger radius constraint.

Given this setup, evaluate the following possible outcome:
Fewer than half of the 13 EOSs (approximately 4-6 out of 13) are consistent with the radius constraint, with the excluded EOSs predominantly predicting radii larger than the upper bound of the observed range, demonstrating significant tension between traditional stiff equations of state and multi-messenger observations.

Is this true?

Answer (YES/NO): NO